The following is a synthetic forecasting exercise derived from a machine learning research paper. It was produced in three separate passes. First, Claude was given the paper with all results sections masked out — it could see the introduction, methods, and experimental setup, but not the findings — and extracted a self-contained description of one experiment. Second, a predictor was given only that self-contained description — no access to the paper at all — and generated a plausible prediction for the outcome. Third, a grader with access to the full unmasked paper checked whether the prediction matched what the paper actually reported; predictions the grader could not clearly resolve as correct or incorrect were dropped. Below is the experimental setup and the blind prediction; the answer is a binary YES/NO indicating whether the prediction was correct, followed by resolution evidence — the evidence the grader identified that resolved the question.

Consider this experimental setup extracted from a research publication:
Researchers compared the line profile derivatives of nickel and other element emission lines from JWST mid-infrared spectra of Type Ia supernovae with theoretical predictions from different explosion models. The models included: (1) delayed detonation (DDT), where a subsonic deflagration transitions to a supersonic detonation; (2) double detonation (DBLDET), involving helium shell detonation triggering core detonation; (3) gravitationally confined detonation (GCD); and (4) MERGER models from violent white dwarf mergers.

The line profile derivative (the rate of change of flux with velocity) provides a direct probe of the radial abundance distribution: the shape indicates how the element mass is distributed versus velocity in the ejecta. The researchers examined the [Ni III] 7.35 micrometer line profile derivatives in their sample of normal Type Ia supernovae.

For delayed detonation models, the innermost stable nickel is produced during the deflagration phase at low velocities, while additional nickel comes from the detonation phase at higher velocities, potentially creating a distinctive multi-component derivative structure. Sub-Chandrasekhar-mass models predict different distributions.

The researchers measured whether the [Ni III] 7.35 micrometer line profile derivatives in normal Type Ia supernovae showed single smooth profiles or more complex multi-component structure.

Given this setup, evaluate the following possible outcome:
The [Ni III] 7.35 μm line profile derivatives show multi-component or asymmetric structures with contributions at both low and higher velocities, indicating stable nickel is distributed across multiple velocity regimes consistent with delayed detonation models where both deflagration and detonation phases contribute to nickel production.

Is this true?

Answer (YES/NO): YES